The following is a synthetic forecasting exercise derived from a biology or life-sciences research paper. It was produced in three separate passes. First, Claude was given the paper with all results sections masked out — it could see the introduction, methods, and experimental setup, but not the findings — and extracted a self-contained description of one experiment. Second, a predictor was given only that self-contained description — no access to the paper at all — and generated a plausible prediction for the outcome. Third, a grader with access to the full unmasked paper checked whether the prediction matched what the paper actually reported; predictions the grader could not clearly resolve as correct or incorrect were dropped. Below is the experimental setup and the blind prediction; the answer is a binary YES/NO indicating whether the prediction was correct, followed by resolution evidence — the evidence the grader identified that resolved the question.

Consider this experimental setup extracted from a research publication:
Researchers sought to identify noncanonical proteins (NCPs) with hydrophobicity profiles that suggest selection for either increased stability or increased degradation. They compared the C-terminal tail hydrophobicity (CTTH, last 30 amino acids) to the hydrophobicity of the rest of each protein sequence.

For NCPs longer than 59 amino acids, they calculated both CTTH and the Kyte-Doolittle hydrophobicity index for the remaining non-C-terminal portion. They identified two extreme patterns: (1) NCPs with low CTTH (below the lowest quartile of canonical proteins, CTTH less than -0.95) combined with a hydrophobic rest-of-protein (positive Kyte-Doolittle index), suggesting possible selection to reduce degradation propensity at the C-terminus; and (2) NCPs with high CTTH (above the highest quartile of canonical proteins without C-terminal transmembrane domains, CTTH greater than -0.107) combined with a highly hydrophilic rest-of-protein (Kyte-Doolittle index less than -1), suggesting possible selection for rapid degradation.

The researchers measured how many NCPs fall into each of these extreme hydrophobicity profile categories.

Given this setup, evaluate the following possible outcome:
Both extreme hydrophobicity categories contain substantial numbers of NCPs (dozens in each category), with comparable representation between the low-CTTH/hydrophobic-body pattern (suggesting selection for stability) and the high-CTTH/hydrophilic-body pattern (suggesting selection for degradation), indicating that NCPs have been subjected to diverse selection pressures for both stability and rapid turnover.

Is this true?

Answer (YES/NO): NO